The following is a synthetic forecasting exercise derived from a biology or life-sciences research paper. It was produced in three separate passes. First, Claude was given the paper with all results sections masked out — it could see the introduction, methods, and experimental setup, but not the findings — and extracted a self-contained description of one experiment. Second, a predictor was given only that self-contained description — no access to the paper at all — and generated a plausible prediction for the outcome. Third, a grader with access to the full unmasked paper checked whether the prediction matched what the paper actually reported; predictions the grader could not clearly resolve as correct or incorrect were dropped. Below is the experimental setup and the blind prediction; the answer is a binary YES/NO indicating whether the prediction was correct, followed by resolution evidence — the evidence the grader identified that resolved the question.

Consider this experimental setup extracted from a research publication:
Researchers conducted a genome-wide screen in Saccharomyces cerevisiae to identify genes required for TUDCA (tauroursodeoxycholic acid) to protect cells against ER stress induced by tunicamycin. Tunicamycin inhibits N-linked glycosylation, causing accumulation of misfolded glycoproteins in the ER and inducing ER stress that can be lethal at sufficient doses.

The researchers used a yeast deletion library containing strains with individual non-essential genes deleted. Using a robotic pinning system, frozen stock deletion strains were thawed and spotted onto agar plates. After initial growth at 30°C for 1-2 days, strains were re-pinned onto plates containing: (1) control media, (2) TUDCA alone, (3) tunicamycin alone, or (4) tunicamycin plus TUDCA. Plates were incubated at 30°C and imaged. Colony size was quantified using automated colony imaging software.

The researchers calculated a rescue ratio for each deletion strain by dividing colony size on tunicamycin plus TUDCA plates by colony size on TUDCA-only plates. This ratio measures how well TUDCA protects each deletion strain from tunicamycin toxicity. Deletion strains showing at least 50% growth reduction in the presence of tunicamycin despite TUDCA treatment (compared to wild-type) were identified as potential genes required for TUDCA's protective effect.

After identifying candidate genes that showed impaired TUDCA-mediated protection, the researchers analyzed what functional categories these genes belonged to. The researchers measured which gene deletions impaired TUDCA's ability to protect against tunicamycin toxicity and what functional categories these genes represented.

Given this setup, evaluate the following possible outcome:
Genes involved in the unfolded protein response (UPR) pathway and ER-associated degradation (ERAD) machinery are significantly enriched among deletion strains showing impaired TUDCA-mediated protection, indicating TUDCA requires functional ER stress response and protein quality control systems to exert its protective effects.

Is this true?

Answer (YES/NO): NO